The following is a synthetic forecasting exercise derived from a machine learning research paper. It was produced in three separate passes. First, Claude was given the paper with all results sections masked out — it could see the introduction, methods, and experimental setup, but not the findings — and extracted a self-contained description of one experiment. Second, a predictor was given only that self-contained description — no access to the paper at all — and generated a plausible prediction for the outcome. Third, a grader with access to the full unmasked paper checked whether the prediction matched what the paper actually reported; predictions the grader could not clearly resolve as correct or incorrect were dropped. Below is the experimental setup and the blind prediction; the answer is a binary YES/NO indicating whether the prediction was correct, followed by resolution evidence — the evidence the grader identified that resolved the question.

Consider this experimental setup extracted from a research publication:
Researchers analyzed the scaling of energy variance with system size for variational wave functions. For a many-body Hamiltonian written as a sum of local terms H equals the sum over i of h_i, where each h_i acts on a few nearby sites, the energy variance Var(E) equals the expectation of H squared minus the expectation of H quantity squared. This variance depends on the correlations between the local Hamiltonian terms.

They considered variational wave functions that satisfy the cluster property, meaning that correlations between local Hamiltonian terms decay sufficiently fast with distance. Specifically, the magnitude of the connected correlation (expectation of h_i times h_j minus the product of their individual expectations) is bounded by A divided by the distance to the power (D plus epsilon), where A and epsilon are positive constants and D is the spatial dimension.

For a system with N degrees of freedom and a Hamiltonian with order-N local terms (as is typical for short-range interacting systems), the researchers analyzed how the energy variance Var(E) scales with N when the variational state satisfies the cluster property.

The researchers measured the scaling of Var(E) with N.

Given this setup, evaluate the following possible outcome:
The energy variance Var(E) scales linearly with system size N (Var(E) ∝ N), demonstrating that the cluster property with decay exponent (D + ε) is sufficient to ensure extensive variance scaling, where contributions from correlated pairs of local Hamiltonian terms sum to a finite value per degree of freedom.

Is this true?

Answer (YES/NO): YES